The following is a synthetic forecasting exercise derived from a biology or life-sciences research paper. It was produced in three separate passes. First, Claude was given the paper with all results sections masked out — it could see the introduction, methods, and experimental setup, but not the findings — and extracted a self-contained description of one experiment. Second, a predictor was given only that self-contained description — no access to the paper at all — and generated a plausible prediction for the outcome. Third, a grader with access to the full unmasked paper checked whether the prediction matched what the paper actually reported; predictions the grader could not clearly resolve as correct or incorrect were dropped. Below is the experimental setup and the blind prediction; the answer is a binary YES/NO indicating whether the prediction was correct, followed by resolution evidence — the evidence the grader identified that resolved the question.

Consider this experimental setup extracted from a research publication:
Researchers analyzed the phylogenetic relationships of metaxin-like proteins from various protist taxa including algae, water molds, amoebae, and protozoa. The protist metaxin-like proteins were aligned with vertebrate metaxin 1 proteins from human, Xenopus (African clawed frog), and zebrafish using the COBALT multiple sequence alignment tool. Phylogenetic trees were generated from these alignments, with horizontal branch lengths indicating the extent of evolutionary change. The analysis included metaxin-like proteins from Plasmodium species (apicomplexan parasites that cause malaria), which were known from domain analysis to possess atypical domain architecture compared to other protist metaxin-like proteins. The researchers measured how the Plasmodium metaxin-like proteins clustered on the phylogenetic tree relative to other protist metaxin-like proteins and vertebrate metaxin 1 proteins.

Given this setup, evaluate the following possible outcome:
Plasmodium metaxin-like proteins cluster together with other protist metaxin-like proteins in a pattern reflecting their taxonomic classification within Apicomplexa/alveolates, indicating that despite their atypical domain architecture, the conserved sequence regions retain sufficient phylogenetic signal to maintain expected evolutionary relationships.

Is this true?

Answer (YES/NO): NO